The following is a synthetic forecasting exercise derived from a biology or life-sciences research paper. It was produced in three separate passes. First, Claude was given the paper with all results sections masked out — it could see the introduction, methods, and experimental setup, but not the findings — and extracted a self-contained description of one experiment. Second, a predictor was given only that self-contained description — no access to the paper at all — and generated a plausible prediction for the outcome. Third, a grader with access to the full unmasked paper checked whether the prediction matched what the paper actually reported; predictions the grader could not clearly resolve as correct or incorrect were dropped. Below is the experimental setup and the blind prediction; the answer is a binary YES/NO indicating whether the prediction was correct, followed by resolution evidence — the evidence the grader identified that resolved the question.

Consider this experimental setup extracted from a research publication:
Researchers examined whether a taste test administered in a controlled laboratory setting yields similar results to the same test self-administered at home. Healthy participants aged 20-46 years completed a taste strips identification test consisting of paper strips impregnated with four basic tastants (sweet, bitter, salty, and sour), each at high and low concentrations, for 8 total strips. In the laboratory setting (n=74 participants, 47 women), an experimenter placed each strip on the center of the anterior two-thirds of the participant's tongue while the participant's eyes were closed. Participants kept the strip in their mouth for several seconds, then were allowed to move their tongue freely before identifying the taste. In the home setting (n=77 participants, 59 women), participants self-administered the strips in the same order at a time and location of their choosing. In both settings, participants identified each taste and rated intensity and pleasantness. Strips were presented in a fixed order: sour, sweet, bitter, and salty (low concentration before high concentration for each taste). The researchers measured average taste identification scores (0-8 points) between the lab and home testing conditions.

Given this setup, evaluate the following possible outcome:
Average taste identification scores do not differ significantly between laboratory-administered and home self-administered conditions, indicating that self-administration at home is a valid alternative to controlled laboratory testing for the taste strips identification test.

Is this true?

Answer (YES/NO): YES